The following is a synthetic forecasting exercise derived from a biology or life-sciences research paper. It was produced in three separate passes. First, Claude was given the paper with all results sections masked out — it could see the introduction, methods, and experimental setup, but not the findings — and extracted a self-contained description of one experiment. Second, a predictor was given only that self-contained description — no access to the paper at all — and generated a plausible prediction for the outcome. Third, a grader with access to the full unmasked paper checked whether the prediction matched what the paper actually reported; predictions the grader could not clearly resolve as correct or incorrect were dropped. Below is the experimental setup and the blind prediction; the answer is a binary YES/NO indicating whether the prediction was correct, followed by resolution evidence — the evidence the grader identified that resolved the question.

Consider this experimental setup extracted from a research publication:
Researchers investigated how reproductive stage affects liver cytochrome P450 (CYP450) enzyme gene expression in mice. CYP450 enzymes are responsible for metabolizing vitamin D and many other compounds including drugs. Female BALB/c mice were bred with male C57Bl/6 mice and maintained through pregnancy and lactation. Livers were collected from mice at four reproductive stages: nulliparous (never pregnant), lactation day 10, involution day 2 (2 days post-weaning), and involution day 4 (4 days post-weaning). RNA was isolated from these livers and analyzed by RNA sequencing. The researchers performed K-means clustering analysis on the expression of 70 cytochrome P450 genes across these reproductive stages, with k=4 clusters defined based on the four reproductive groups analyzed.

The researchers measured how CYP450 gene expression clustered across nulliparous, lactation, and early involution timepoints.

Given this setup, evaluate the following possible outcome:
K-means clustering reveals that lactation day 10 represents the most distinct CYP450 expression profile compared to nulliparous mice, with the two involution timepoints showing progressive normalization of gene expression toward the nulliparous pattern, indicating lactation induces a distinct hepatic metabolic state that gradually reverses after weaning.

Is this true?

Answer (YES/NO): NO